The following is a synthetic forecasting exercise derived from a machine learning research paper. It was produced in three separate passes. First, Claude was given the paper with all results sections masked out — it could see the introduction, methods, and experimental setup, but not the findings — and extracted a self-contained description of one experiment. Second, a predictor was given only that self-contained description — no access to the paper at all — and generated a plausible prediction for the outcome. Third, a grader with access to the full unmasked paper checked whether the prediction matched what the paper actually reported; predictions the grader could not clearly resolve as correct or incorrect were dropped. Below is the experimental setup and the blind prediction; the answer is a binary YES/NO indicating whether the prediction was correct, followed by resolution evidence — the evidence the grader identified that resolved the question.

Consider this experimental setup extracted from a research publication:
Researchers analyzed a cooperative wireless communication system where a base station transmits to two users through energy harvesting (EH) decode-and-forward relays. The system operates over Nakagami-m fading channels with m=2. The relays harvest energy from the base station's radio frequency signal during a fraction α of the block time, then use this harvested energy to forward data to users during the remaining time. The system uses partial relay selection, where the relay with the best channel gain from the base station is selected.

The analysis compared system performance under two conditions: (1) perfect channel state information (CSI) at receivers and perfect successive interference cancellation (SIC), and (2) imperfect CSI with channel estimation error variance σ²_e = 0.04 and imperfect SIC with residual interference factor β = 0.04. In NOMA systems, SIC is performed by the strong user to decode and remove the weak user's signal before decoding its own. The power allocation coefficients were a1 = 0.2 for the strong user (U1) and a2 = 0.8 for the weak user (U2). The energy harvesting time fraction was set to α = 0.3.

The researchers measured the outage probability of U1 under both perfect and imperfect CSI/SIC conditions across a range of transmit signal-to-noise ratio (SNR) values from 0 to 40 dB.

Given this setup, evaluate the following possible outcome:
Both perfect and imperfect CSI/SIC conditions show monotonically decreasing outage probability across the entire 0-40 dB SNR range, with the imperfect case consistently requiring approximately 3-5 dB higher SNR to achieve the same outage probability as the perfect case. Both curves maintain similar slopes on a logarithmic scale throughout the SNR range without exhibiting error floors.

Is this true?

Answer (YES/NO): NO